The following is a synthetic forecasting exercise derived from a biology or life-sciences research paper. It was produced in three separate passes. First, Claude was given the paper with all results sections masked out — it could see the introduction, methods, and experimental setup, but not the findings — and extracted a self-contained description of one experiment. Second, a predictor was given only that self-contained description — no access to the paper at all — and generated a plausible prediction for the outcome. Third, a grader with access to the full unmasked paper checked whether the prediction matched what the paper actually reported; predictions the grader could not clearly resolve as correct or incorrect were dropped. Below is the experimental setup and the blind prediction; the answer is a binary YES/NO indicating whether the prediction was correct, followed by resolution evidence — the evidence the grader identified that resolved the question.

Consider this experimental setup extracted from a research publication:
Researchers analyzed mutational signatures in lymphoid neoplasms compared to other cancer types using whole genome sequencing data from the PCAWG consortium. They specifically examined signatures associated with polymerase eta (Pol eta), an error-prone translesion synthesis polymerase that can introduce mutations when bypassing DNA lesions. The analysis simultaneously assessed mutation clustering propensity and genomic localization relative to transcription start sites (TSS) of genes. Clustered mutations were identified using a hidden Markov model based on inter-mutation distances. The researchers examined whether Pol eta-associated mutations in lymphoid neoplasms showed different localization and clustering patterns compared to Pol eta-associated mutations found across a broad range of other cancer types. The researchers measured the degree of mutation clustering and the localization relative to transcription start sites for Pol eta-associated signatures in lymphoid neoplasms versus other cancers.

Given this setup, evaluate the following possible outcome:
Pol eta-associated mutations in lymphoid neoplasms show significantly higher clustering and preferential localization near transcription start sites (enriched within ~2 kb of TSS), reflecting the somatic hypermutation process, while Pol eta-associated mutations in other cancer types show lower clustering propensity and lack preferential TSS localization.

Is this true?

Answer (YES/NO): NO